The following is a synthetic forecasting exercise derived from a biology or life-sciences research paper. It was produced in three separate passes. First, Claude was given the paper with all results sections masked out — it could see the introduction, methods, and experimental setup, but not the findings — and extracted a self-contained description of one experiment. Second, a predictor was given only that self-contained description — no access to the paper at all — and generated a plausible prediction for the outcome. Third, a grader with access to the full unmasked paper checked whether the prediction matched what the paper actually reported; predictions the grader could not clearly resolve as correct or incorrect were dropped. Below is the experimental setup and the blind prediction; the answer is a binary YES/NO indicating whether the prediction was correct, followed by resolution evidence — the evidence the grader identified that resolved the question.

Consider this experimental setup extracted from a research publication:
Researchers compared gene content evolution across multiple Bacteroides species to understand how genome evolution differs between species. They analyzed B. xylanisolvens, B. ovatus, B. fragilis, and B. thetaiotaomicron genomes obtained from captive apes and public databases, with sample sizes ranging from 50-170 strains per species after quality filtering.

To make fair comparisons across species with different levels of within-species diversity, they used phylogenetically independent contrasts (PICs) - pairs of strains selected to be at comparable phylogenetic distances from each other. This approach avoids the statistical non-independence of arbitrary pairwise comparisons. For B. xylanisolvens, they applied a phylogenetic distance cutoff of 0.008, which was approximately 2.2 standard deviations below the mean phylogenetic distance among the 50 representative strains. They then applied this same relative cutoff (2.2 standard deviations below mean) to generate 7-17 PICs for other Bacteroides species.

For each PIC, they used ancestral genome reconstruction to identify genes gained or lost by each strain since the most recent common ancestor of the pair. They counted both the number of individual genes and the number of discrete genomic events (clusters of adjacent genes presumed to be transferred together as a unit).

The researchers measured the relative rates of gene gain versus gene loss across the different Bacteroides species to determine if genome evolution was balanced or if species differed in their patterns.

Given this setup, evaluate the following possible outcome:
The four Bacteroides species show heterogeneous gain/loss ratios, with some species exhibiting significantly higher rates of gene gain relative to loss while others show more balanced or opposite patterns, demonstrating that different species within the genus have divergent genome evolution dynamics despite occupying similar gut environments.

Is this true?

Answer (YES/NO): NO